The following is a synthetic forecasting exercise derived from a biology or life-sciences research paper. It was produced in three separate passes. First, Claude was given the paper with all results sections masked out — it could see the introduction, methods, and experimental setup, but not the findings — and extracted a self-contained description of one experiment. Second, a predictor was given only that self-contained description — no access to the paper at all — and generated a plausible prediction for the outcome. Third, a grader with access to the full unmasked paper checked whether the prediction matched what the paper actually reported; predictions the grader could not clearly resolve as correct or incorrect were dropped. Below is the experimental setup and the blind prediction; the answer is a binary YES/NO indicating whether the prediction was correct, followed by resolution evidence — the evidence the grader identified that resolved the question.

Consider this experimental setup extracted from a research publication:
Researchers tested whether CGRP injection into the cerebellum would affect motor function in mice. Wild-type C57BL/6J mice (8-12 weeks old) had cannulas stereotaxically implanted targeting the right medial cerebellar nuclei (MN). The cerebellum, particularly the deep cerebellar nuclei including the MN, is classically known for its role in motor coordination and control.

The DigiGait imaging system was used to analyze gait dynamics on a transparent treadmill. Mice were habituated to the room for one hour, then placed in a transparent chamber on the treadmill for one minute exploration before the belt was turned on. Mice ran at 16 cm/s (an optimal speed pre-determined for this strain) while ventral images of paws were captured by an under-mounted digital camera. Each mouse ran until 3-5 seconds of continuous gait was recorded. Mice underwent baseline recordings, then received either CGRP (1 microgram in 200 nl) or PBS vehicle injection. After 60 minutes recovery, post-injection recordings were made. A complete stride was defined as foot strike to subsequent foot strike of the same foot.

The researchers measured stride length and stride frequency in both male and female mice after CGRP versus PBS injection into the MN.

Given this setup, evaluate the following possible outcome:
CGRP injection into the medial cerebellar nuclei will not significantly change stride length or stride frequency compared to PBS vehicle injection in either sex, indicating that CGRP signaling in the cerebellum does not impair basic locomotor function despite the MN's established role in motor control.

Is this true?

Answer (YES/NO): YES